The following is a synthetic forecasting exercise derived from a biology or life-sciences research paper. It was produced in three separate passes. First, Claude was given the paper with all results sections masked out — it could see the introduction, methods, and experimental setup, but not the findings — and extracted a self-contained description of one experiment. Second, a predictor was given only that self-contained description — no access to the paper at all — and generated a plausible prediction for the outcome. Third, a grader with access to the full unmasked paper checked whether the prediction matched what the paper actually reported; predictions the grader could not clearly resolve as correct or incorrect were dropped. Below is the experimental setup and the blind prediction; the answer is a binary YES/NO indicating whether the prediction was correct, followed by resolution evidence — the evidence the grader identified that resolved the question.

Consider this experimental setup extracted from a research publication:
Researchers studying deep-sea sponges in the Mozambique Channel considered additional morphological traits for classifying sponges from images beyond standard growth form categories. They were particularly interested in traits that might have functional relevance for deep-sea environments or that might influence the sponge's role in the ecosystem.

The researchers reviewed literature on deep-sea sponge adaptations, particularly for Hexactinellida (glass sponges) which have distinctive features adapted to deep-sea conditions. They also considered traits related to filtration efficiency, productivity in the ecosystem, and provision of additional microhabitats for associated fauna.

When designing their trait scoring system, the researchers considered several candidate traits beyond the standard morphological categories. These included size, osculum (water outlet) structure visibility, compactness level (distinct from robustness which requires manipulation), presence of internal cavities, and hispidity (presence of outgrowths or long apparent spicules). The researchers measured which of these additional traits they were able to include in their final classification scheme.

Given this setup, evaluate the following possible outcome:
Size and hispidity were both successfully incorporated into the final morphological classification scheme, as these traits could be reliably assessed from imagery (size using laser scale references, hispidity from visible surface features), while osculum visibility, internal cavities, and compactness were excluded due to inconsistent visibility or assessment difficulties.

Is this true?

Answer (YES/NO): NO